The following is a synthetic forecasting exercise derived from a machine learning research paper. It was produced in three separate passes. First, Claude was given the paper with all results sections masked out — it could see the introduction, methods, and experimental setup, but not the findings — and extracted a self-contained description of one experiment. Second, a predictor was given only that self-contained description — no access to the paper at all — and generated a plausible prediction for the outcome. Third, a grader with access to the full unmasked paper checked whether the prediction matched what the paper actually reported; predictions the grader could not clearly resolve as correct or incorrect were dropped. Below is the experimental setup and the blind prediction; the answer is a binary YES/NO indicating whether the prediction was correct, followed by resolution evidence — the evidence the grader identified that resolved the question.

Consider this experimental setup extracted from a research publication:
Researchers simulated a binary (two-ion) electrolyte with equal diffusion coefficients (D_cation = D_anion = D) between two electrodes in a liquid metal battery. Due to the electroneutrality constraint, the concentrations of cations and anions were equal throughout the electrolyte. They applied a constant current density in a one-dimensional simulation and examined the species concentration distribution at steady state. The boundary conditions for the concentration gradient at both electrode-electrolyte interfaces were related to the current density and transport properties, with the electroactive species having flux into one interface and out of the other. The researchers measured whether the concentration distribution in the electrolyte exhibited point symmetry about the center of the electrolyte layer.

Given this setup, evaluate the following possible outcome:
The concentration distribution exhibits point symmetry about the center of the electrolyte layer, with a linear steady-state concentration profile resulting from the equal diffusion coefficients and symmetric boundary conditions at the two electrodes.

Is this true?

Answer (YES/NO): YES